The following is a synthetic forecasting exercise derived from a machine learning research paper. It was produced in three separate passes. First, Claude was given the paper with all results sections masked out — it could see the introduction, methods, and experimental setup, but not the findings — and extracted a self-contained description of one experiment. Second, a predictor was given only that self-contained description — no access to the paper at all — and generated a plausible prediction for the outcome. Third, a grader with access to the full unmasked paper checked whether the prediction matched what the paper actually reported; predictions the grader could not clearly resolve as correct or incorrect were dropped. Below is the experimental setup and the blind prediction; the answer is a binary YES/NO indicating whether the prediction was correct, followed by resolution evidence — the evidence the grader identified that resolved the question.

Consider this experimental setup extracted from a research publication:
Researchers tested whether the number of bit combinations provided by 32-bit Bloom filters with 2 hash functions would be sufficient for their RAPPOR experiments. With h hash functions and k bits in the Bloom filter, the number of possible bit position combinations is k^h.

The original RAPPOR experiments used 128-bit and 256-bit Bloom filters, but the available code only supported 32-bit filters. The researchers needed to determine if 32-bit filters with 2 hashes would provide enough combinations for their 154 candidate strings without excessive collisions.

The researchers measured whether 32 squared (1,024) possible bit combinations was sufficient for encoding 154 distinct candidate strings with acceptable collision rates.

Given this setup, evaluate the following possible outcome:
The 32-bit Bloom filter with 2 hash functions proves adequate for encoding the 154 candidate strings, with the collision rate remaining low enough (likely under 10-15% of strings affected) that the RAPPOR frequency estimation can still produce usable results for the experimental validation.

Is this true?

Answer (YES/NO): YES